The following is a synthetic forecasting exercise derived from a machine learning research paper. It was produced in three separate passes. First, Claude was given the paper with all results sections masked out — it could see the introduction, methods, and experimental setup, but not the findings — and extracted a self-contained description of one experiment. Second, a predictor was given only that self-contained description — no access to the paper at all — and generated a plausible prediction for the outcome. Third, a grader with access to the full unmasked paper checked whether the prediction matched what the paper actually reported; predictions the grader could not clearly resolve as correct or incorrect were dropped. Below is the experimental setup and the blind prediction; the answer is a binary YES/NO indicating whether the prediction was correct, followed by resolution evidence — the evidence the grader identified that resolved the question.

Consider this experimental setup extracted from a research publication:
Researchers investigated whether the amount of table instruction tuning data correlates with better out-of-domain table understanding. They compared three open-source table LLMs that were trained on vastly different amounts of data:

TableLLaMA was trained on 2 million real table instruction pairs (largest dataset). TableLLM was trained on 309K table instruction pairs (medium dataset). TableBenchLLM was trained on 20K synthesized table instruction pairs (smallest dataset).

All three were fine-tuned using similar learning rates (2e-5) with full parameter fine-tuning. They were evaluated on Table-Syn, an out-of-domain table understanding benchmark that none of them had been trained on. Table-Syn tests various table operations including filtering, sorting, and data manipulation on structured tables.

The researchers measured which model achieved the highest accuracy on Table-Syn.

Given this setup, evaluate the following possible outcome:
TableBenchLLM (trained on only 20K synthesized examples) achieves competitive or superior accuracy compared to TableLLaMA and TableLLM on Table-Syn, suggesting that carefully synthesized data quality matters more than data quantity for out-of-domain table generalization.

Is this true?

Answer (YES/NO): NO